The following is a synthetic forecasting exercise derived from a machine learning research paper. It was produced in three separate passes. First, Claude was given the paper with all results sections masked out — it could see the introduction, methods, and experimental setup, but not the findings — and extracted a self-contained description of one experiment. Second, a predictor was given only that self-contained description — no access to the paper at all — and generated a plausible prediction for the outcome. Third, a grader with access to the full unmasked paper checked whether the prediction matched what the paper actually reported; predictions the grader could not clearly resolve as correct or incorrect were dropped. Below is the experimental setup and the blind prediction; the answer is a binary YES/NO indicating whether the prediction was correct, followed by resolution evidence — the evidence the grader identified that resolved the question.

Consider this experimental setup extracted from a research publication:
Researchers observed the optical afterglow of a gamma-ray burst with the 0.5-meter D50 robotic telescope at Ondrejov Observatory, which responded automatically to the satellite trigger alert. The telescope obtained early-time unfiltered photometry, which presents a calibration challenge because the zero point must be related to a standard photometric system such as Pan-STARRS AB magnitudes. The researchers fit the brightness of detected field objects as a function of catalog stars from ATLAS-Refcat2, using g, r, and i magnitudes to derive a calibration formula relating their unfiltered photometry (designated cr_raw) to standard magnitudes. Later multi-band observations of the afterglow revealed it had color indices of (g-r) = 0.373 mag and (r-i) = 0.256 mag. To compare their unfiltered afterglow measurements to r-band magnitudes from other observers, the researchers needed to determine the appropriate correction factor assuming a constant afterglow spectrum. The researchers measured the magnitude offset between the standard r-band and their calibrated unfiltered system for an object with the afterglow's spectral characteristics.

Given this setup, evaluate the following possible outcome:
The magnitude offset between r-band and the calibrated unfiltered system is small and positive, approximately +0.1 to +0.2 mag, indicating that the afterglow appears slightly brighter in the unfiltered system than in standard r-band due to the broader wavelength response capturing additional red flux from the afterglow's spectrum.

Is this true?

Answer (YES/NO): NO